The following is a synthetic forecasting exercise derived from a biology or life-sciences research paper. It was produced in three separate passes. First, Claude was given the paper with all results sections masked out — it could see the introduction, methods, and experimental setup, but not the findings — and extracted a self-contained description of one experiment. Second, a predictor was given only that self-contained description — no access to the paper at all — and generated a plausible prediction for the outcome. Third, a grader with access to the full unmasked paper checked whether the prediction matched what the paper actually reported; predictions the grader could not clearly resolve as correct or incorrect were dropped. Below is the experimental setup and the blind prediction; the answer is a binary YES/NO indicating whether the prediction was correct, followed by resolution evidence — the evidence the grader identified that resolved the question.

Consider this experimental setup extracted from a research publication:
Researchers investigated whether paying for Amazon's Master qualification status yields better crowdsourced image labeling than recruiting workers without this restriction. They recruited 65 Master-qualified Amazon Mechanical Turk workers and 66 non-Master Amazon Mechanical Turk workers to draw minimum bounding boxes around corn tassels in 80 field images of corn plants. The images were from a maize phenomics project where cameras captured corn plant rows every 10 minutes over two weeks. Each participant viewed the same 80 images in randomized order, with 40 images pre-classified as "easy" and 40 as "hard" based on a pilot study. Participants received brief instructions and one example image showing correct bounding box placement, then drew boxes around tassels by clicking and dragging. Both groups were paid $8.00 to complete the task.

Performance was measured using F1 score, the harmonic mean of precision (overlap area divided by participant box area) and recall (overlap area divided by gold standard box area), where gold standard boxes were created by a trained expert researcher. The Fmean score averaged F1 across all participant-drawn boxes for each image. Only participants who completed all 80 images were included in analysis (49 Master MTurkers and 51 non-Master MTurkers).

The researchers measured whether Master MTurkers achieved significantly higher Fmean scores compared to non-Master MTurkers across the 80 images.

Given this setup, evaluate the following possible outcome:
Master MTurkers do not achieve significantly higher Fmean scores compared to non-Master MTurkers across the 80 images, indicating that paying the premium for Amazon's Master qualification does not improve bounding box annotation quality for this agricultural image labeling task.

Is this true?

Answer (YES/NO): YES